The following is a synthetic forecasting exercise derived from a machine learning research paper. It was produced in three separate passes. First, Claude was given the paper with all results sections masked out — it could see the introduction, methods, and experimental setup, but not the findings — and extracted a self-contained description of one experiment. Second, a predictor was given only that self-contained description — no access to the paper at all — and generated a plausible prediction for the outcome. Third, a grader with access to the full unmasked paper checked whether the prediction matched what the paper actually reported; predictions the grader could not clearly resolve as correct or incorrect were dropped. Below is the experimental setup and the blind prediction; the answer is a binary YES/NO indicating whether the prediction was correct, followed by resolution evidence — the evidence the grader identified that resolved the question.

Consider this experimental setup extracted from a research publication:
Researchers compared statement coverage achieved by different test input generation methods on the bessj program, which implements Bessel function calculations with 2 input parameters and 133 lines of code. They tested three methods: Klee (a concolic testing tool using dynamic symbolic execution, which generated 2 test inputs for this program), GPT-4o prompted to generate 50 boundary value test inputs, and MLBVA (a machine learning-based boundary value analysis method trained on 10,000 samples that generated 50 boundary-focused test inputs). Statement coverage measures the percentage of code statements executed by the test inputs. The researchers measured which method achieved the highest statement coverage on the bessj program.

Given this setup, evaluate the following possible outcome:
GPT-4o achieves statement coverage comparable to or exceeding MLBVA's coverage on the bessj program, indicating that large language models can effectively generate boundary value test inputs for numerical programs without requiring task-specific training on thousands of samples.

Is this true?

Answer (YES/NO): NO